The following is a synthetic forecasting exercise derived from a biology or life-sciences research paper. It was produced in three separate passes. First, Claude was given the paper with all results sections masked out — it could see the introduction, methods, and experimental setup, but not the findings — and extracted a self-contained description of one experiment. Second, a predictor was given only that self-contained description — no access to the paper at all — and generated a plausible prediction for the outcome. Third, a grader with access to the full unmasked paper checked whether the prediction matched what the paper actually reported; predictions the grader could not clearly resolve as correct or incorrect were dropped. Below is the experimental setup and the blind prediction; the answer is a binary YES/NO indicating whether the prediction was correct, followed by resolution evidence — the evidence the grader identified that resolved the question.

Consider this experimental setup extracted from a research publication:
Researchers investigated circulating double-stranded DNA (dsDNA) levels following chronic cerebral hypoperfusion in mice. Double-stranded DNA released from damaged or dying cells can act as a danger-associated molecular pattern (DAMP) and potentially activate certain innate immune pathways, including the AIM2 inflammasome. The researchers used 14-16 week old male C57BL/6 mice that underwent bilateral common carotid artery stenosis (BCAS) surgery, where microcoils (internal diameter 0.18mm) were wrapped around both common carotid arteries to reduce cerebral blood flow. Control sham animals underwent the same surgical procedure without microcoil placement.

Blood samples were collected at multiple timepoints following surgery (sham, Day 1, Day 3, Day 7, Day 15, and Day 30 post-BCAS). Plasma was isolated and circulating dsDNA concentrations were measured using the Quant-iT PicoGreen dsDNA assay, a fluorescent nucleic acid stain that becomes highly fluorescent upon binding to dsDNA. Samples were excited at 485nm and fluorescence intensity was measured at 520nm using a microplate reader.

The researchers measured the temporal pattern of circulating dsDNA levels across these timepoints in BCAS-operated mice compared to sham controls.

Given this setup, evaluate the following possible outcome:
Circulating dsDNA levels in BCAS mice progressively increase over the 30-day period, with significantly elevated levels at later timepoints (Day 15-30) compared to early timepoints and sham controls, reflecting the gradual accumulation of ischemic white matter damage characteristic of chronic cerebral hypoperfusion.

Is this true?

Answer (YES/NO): YES